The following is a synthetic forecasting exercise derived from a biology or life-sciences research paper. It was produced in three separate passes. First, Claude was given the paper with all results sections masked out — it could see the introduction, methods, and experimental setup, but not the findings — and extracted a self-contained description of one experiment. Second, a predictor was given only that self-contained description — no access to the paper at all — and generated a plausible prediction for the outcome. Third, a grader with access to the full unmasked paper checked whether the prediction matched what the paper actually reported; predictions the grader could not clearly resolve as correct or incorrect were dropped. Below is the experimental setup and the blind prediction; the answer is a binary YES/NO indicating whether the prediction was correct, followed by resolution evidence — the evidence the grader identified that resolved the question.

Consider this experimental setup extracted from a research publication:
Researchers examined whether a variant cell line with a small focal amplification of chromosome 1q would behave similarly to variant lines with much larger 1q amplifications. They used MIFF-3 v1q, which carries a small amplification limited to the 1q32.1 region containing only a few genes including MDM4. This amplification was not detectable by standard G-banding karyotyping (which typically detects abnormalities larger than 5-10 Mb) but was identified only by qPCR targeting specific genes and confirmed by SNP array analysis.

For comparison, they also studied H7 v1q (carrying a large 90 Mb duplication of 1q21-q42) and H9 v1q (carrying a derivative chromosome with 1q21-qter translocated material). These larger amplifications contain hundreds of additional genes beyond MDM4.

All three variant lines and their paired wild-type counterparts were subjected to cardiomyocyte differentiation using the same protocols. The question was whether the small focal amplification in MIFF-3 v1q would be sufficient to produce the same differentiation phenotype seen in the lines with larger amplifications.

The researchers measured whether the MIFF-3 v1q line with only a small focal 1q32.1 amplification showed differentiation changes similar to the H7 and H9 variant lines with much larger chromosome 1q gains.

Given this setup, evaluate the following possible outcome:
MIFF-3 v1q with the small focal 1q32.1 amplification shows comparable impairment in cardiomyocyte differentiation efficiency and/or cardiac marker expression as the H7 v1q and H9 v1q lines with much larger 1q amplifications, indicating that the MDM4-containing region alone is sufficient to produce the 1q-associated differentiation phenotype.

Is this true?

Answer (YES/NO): YES